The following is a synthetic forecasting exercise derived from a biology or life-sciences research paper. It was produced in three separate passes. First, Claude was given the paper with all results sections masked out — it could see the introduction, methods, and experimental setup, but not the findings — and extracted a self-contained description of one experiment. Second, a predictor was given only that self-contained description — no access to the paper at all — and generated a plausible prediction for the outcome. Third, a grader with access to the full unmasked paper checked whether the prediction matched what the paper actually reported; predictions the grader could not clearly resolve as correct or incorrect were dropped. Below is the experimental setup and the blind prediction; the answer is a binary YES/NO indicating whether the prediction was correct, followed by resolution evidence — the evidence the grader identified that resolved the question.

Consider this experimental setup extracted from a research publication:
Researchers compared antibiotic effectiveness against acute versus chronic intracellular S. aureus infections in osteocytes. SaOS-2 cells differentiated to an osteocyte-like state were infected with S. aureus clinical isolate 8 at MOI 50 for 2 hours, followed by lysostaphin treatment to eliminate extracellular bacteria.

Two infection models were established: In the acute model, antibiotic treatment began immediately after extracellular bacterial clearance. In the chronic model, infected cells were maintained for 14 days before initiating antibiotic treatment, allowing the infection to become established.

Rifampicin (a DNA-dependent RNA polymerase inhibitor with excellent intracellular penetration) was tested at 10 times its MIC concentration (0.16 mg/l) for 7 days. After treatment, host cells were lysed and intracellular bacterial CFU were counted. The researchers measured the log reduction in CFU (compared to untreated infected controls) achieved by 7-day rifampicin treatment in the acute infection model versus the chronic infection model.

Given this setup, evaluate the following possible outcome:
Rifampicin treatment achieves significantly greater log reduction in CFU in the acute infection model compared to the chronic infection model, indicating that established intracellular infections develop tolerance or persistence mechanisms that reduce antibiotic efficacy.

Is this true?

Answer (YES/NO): YES